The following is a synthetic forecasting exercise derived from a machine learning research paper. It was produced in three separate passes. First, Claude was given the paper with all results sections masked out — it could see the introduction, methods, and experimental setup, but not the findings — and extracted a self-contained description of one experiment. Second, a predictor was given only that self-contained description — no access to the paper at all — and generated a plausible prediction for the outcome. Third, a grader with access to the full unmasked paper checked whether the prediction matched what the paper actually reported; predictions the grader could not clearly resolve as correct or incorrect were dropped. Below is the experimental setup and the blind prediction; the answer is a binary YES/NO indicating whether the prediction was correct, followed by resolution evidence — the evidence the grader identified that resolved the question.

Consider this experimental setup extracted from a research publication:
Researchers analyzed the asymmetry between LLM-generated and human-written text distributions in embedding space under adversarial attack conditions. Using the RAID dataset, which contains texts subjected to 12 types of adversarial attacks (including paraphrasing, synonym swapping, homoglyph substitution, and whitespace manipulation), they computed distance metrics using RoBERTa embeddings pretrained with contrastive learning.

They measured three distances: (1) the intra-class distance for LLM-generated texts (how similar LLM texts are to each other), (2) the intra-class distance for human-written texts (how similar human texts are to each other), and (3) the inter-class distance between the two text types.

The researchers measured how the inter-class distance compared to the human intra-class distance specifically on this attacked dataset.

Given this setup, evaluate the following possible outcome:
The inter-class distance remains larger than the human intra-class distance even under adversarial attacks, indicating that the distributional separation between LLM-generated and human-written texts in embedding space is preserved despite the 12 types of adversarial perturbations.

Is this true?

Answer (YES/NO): NO